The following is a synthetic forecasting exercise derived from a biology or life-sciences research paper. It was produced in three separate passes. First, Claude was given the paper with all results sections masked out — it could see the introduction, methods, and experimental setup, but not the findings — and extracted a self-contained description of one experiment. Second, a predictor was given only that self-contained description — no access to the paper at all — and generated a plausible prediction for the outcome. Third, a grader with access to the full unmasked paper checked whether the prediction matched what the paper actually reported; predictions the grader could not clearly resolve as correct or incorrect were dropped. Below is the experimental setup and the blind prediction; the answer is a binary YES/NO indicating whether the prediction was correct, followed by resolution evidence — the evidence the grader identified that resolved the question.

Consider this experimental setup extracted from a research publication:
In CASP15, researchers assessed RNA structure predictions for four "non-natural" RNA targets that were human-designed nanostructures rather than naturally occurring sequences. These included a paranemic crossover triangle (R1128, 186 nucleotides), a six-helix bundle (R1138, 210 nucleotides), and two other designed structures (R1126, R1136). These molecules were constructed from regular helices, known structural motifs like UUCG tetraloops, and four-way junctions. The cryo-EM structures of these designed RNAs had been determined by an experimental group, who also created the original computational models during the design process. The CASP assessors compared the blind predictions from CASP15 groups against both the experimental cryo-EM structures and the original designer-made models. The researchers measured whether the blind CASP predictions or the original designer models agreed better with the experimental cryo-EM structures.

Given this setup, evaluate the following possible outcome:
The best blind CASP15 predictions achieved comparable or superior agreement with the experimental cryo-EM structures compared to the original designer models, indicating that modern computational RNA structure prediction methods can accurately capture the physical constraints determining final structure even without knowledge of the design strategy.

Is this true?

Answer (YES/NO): YES